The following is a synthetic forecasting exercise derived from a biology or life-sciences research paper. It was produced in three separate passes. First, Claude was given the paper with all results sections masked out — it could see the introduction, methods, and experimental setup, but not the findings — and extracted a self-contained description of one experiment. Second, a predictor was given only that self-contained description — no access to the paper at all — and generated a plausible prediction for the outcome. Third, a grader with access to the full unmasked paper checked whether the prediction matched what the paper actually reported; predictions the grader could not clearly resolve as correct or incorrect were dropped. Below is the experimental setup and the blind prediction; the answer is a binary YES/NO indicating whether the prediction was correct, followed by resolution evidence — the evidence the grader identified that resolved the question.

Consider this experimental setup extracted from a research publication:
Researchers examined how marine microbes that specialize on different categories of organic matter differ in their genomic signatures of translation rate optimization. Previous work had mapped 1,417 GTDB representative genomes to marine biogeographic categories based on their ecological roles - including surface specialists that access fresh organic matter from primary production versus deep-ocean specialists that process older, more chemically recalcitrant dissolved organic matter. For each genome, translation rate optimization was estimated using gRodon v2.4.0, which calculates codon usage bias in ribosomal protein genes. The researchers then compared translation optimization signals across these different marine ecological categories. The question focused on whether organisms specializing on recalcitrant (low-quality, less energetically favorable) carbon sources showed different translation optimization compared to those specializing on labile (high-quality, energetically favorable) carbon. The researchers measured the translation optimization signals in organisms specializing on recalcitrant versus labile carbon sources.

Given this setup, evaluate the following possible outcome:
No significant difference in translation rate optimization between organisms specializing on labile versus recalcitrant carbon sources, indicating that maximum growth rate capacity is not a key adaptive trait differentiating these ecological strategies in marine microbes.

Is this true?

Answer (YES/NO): NO